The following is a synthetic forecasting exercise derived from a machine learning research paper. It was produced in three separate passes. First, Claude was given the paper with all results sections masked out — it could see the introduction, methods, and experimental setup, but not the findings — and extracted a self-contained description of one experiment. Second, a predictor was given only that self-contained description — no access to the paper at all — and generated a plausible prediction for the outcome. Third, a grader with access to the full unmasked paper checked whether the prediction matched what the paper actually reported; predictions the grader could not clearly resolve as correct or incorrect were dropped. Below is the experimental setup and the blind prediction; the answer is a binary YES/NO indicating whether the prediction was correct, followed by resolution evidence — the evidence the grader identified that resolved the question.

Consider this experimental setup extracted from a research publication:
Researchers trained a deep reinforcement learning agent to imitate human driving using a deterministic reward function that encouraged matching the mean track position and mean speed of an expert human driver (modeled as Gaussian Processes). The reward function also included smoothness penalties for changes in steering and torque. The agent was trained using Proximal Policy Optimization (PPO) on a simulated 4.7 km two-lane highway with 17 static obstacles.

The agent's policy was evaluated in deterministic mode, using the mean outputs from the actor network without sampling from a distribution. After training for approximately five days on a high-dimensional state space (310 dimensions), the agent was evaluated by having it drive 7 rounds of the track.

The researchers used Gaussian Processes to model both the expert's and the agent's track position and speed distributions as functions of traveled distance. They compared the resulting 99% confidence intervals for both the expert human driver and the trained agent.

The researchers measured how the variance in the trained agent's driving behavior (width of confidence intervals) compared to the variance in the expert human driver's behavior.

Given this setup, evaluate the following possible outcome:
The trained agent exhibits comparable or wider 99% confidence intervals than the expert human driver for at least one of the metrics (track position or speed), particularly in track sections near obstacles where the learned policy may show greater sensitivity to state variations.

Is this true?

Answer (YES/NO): NO